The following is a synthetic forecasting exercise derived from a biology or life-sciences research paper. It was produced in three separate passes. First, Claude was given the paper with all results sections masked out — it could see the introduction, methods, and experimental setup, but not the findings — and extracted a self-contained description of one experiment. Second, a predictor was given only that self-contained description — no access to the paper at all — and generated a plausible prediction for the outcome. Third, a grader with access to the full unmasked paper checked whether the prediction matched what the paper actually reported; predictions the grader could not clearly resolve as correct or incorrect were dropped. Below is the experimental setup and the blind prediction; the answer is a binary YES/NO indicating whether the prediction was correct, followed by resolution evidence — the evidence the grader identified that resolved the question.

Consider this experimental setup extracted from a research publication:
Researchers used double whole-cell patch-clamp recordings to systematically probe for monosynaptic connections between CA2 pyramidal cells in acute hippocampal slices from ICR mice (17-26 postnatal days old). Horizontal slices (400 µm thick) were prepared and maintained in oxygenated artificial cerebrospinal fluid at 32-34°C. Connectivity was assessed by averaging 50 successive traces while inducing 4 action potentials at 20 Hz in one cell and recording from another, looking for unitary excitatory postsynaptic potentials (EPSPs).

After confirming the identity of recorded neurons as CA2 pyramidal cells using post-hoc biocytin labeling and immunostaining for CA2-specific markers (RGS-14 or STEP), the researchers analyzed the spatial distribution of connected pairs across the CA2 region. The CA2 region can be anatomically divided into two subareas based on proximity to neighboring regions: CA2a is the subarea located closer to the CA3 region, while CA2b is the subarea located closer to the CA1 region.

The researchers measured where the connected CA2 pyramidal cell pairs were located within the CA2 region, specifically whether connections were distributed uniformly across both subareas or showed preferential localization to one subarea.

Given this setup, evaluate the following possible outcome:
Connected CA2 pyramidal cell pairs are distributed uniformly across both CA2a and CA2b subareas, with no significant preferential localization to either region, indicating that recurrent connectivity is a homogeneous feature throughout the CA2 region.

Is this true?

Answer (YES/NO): NO